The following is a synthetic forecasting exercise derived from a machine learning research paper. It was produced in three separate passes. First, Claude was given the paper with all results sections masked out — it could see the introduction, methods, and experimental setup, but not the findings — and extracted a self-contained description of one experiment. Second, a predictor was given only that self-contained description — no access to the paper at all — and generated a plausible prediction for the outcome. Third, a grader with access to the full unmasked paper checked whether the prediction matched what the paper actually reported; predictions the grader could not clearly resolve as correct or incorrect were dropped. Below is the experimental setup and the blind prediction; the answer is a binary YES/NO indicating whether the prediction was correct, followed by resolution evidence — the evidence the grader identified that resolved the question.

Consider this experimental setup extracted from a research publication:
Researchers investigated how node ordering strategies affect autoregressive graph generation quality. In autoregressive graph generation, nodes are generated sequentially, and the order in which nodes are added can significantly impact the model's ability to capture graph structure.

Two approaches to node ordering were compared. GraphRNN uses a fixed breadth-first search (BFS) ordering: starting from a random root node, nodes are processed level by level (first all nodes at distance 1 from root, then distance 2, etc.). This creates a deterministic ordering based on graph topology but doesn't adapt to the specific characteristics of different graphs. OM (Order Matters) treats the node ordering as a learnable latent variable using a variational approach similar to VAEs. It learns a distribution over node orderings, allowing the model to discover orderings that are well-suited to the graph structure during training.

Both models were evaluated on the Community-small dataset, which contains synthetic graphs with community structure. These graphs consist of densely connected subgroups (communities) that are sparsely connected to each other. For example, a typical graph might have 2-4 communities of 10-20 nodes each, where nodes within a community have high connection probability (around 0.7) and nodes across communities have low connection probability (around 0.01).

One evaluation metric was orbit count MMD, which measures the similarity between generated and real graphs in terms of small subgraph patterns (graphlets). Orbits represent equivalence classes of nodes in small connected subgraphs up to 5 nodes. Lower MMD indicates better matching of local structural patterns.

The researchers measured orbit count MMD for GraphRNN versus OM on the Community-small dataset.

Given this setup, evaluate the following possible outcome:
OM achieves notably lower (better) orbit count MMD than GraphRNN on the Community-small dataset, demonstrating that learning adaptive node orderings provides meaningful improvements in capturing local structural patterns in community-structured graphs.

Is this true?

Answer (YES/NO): YES